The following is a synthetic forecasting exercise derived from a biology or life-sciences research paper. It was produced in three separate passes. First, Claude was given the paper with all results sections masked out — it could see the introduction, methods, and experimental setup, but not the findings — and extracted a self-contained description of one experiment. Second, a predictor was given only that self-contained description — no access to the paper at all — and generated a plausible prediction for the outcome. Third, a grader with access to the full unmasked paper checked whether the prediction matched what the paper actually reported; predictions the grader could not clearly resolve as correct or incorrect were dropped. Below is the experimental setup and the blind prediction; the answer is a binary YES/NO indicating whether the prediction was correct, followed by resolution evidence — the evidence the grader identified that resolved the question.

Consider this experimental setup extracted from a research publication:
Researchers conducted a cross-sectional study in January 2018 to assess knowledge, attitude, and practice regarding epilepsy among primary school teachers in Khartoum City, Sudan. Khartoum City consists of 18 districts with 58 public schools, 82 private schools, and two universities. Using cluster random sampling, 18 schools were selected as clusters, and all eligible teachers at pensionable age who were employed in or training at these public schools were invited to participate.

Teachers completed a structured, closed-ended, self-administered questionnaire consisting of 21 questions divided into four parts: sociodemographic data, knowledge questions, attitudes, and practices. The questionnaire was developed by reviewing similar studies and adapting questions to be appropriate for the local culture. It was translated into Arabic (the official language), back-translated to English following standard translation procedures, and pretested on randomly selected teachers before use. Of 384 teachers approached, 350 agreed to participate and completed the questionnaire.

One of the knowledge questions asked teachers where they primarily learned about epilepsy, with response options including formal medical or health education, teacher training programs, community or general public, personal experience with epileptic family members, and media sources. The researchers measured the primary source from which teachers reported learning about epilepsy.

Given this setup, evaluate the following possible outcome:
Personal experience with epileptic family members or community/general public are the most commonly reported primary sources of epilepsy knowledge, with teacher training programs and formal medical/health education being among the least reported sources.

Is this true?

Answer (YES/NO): NO